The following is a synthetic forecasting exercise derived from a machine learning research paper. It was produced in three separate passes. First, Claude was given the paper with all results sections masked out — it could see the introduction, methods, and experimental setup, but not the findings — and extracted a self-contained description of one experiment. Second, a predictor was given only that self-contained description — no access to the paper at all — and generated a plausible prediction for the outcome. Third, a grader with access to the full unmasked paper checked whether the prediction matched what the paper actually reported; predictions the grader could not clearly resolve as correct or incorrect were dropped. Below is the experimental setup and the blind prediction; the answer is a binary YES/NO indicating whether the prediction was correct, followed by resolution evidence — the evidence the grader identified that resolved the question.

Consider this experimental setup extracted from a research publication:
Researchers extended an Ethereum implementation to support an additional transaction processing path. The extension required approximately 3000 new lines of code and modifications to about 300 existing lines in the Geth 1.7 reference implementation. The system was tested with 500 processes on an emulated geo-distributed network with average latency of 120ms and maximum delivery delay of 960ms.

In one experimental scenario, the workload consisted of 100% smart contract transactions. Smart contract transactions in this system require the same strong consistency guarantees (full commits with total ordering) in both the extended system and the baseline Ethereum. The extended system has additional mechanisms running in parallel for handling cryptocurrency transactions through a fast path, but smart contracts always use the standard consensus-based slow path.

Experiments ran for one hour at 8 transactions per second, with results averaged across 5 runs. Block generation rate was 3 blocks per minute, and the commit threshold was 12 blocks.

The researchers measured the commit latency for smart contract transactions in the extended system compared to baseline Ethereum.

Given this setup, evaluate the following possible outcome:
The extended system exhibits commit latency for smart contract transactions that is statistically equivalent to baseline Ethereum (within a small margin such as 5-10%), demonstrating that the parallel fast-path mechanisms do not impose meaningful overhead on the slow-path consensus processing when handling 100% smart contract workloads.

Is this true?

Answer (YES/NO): YES